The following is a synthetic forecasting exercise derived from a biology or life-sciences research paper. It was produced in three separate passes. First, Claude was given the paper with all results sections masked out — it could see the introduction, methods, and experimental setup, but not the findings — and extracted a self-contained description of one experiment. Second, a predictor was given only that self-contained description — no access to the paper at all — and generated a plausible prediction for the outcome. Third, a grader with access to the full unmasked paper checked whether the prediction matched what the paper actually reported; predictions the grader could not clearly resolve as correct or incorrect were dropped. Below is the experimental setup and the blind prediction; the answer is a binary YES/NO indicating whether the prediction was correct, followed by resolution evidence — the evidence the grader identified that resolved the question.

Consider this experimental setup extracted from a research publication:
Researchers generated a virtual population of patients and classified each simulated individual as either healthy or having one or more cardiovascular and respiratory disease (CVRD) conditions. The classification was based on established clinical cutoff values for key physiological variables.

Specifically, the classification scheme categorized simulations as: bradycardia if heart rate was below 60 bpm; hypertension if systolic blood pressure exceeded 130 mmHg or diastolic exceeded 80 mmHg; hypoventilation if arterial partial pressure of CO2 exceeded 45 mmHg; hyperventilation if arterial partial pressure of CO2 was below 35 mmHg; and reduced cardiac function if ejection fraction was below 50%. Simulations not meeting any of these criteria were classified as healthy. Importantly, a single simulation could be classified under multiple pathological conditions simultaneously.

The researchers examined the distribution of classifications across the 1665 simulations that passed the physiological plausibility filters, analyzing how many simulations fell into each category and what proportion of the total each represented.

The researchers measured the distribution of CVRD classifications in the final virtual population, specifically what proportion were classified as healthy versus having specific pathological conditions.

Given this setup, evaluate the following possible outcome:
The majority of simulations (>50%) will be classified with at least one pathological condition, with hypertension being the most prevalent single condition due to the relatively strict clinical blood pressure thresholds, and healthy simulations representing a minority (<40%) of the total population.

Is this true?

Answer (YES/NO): YES